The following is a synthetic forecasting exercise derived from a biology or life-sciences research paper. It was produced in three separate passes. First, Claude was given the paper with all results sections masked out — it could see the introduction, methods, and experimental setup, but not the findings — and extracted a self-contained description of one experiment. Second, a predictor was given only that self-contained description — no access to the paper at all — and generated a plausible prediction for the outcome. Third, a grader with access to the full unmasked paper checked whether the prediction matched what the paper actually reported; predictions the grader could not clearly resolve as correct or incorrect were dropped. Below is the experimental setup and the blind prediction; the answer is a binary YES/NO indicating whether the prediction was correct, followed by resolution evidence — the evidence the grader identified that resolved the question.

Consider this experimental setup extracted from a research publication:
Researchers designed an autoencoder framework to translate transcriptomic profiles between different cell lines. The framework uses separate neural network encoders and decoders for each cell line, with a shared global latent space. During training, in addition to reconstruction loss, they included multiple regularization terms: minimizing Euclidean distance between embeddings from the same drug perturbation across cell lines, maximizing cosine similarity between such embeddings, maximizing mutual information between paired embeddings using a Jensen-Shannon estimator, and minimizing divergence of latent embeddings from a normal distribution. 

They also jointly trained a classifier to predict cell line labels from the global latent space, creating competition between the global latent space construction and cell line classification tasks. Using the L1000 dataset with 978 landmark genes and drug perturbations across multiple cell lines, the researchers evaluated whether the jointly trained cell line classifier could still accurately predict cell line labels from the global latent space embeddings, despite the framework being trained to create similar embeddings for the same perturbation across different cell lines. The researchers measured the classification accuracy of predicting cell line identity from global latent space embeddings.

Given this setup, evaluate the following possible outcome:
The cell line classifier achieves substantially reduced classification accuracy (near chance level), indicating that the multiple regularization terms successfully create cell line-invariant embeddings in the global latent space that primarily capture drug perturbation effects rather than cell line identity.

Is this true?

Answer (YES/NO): NO